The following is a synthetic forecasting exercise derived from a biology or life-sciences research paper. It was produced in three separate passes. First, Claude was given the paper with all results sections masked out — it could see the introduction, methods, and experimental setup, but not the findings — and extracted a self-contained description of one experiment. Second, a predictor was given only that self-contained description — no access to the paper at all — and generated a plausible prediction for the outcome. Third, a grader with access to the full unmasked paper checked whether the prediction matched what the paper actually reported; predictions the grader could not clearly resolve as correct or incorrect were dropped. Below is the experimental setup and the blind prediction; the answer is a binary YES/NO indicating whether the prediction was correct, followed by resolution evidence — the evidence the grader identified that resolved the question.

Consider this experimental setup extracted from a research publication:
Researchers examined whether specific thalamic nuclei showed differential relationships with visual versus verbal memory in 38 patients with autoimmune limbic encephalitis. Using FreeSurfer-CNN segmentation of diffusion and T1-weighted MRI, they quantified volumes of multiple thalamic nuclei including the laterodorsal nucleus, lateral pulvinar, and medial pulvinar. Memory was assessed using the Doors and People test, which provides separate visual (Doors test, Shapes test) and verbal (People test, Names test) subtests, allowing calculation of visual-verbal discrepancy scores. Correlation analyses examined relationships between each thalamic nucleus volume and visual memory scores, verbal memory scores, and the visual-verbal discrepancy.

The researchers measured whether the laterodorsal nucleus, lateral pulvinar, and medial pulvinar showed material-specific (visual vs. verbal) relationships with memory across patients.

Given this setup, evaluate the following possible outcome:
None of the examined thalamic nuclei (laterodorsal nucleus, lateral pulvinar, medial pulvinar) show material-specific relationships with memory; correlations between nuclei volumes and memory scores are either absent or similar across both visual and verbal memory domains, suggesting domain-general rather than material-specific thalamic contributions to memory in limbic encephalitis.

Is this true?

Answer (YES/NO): NO